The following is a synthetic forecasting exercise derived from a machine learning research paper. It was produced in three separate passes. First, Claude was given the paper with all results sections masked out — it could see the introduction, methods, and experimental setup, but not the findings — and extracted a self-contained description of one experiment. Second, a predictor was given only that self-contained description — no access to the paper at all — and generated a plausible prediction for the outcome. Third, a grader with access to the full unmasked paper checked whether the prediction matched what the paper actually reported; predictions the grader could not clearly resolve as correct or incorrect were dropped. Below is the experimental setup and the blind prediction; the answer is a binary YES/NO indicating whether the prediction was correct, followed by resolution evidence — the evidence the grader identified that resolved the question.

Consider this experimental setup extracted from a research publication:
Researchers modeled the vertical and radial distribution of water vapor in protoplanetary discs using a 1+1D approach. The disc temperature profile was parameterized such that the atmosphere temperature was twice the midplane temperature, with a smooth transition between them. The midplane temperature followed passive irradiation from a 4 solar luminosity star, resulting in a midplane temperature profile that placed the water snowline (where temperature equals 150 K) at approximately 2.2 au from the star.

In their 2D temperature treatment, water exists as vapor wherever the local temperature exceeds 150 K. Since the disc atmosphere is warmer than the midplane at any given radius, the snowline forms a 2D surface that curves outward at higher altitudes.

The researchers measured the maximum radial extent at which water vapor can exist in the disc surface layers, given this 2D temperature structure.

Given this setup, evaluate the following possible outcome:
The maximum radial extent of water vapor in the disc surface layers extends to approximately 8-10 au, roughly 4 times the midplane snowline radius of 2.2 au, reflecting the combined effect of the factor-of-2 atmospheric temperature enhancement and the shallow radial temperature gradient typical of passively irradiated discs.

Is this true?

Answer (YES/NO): YES